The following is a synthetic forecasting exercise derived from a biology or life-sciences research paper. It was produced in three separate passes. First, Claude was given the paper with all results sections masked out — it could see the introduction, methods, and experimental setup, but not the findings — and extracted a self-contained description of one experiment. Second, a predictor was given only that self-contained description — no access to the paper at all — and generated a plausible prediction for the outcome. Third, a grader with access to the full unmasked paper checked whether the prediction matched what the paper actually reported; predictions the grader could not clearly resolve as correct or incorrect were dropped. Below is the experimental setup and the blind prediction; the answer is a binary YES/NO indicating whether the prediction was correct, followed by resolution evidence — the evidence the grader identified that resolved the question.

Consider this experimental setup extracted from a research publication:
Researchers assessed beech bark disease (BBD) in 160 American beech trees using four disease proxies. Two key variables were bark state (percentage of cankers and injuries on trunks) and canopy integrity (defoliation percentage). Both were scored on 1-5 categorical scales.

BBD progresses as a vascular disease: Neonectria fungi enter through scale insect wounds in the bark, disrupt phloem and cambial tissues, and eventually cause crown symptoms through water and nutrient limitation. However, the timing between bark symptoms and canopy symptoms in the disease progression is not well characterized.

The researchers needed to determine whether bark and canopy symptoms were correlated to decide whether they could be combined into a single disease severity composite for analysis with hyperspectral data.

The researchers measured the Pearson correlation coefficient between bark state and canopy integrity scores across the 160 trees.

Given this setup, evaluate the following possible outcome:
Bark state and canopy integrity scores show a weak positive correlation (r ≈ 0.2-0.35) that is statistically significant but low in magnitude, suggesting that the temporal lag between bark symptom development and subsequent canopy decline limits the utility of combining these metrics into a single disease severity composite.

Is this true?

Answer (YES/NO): NO